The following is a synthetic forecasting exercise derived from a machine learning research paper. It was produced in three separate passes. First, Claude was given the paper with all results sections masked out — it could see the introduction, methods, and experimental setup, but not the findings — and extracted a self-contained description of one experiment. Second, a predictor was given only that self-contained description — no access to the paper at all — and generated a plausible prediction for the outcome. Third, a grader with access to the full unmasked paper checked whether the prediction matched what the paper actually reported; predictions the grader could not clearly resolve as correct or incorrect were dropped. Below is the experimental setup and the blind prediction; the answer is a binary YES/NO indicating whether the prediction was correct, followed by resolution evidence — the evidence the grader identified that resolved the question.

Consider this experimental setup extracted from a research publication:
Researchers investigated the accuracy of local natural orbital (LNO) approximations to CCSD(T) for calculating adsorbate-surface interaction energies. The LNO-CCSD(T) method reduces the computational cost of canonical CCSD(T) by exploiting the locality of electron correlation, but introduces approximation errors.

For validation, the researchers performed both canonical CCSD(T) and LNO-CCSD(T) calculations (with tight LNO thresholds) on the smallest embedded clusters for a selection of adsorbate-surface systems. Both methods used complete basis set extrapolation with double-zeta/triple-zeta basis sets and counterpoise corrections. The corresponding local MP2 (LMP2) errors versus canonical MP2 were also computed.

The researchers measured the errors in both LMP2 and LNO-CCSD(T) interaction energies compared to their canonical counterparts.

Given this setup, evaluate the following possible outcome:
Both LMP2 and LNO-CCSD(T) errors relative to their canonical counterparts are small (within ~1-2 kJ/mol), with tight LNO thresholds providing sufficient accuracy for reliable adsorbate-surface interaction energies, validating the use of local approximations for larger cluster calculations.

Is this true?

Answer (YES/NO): YES